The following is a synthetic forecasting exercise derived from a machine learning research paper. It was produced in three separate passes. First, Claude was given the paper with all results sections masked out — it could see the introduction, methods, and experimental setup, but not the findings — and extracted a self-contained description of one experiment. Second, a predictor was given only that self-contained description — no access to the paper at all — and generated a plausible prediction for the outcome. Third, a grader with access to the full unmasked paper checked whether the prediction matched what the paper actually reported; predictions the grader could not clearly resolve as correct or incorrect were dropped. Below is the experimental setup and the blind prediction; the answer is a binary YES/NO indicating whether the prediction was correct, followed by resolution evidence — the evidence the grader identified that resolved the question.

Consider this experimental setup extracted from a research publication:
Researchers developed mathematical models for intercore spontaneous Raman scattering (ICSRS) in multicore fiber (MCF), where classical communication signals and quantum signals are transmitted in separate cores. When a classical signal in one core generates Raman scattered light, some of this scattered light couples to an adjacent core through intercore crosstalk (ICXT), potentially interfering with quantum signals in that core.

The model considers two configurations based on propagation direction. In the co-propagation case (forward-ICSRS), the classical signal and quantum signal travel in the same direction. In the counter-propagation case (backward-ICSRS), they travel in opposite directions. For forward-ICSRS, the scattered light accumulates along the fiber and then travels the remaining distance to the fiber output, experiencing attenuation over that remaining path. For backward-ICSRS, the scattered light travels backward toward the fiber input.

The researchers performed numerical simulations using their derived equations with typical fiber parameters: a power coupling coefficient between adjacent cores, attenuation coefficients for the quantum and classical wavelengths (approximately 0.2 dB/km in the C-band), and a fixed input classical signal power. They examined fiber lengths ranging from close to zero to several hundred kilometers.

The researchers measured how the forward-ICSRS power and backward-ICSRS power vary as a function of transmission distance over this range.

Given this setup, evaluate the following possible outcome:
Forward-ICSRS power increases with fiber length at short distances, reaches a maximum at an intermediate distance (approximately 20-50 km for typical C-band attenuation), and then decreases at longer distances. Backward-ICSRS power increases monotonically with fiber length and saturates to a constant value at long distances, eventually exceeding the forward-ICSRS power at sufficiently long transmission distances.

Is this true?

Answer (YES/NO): YES